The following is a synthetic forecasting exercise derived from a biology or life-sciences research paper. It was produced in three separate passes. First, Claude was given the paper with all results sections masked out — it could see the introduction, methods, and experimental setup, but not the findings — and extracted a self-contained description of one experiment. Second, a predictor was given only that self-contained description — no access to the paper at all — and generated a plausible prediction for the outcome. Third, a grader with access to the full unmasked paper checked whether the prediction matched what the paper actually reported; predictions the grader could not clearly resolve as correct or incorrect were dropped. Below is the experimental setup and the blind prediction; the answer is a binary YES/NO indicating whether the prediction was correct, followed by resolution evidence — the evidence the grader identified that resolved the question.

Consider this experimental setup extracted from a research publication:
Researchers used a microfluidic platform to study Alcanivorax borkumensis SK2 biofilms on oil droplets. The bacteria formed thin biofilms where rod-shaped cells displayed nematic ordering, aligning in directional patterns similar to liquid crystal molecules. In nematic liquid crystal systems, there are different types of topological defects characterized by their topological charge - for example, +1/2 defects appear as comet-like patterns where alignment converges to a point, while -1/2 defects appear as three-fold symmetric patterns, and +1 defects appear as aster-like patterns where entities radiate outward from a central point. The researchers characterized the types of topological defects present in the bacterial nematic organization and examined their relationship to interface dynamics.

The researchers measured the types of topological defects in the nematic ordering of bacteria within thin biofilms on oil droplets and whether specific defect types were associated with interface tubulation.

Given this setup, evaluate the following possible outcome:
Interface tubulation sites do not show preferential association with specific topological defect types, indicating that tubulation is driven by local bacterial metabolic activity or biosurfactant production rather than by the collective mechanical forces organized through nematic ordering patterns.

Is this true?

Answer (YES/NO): NO